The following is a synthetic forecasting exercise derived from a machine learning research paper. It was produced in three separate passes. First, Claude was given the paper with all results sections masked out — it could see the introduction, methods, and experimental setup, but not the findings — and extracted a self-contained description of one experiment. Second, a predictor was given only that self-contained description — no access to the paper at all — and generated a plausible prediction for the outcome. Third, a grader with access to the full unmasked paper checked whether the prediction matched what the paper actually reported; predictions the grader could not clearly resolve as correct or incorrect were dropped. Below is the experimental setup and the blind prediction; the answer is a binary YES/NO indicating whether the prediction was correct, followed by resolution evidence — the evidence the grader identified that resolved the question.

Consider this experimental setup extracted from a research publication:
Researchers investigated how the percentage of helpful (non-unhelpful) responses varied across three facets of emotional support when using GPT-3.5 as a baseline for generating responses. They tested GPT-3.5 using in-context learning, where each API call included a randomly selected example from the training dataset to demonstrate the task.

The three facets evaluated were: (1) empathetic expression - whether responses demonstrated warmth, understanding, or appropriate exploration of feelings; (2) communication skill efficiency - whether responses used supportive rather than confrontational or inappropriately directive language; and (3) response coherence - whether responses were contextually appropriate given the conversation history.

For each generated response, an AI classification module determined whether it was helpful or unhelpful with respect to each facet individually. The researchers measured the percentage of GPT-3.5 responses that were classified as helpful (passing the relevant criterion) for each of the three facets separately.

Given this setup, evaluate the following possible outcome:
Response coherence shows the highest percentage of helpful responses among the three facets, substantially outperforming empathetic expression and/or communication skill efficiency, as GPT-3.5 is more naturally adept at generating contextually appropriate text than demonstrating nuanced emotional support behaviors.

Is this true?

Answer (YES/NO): NO